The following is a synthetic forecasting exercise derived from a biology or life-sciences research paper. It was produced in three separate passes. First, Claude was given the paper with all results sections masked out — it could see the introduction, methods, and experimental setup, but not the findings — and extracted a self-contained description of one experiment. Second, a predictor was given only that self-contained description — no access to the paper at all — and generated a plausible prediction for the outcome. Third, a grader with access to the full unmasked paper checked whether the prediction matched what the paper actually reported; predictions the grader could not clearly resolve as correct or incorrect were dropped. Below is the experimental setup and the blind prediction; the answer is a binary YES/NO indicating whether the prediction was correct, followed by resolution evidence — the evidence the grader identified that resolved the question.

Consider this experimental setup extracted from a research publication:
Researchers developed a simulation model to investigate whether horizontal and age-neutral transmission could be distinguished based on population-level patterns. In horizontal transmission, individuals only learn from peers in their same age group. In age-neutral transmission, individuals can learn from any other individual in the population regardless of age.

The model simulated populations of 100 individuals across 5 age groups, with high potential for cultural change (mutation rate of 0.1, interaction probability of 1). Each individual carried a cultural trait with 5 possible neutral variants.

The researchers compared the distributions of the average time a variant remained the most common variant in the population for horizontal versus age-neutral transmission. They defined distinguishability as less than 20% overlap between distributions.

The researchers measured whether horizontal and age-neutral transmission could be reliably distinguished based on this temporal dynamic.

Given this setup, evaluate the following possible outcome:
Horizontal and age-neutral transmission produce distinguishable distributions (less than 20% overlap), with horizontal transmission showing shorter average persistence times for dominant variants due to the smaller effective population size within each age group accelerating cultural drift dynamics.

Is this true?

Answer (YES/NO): NO